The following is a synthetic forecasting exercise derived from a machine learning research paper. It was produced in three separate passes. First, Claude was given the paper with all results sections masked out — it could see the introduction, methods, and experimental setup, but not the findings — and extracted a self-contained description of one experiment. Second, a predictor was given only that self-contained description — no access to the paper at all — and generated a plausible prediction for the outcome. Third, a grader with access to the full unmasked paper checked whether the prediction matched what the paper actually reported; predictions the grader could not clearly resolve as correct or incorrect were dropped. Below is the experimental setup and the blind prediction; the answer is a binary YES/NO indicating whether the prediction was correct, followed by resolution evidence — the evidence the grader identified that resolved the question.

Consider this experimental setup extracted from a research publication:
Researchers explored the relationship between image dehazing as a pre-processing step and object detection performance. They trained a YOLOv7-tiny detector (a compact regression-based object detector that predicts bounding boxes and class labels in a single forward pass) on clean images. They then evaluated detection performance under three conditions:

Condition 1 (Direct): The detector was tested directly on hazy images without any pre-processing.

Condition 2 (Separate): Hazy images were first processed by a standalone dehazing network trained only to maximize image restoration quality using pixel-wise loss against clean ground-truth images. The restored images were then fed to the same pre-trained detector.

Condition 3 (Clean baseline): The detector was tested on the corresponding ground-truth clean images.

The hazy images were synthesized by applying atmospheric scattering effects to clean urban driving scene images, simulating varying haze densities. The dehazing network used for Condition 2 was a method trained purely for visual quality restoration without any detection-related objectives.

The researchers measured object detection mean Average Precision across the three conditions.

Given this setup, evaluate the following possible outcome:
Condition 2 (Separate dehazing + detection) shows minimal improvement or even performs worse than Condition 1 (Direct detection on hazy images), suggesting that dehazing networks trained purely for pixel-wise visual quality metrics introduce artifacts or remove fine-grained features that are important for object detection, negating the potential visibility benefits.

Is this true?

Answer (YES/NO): NO